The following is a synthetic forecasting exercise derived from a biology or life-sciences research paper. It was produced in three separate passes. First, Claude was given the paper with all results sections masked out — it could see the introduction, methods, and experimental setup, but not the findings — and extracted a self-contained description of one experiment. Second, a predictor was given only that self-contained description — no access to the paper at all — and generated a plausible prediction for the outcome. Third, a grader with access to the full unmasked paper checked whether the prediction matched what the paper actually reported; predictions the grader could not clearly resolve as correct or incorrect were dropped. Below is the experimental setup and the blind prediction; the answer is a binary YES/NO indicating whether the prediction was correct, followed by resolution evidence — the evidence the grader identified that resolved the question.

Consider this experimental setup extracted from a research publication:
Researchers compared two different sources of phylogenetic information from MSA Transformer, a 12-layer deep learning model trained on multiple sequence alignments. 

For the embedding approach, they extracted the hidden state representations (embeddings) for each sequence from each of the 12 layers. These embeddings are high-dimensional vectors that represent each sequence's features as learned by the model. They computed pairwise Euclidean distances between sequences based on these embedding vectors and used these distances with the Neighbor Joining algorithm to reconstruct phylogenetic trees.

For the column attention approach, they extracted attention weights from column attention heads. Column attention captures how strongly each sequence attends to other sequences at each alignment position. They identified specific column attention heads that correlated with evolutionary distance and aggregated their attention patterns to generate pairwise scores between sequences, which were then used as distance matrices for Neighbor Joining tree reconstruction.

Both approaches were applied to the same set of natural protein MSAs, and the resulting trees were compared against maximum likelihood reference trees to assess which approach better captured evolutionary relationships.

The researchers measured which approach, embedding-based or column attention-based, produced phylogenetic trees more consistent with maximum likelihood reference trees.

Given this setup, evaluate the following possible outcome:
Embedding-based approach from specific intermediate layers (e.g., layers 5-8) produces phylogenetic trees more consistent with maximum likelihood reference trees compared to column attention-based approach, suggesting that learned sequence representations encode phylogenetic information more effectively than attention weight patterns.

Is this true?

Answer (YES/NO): NO